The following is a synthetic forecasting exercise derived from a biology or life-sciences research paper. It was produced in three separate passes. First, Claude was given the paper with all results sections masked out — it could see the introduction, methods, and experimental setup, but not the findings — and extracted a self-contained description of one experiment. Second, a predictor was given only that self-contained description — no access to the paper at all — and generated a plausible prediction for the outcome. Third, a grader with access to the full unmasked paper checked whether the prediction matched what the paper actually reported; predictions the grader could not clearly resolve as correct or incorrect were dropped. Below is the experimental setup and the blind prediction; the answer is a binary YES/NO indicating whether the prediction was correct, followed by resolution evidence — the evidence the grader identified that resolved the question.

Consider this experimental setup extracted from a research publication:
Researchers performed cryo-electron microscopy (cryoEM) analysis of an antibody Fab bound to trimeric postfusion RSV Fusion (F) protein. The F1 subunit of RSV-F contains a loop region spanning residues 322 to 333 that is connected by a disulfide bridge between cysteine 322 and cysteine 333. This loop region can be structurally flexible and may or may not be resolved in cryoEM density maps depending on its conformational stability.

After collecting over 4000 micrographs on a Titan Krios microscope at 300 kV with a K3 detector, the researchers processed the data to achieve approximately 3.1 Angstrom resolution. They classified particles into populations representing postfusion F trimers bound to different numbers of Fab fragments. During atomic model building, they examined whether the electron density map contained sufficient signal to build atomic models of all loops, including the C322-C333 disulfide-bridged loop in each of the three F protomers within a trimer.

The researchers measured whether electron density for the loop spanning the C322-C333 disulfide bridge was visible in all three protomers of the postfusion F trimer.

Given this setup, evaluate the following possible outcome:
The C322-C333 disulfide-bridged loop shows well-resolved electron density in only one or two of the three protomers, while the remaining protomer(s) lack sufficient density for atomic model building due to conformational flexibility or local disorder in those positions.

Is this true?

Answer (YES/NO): YES